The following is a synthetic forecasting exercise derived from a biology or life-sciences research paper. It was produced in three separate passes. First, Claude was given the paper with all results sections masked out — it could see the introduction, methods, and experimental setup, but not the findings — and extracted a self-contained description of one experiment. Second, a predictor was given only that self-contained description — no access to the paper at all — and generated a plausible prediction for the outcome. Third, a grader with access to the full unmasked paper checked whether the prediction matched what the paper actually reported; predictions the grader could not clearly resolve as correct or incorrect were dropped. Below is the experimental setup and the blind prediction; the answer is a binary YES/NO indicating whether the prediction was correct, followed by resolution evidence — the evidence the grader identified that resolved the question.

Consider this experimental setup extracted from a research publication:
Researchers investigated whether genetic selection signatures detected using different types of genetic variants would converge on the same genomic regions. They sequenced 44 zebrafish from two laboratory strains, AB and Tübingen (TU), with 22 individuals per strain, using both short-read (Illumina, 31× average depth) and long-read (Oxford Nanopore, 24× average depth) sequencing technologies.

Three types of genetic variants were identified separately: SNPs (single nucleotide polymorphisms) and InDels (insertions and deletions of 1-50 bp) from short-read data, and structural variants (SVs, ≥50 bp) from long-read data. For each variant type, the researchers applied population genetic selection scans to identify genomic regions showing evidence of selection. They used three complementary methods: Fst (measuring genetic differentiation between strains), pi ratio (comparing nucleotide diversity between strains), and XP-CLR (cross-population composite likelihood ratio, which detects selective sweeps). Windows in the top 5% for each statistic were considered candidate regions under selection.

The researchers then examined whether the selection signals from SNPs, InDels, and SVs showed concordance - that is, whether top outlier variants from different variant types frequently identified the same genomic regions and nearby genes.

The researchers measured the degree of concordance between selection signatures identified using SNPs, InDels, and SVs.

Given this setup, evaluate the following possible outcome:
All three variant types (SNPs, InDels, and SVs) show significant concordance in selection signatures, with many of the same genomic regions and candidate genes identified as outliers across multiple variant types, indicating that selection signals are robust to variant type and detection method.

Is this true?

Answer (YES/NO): YES